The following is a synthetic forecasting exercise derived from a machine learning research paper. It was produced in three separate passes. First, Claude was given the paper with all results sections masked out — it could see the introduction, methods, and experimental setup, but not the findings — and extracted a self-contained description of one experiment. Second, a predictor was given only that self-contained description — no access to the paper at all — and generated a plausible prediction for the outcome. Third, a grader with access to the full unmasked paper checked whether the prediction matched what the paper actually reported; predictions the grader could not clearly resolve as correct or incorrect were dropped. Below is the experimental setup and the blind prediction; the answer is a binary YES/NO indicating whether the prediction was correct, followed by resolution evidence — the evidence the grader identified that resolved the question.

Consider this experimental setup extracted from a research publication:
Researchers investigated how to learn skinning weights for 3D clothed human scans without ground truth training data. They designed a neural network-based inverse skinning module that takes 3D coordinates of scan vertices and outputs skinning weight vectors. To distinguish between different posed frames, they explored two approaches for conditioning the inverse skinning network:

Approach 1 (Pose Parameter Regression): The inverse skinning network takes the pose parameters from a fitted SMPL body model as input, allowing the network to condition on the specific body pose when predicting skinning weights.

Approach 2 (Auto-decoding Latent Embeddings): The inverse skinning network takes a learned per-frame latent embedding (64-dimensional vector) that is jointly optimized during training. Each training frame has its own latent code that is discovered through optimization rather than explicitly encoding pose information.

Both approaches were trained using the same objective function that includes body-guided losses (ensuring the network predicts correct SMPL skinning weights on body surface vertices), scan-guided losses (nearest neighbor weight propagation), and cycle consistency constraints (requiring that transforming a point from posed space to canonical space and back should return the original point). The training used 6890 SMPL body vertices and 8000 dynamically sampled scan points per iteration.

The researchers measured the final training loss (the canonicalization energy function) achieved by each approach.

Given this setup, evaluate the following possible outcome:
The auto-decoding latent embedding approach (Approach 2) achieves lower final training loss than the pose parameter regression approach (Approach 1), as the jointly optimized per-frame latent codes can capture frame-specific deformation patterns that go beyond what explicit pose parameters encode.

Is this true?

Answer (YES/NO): YES